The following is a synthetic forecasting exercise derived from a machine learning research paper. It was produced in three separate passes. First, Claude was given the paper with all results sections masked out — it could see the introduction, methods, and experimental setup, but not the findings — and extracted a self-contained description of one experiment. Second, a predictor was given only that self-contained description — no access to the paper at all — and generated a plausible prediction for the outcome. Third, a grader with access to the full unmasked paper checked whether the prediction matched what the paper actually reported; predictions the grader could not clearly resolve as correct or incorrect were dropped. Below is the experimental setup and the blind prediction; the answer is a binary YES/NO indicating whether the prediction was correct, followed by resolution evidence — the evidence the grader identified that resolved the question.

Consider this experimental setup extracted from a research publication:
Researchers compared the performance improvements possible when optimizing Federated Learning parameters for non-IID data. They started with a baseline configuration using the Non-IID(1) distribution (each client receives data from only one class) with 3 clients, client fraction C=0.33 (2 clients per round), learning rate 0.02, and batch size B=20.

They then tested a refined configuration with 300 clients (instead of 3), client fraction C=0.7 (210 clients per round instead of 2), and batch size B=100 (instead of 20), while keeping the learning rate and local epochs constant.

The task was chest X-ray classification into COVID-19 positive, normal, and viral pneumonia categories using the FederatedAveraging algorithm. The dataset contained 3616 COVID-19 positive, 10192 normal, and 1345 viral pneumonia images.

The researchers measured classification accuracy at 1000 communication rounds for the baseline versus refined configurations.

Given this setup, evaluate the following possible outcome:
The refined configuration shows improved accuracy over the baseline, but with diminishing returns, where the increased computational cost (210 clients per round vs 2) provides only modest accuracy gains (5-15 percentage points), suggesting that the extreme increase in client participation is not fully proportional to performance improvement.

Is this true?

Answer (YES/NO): YES